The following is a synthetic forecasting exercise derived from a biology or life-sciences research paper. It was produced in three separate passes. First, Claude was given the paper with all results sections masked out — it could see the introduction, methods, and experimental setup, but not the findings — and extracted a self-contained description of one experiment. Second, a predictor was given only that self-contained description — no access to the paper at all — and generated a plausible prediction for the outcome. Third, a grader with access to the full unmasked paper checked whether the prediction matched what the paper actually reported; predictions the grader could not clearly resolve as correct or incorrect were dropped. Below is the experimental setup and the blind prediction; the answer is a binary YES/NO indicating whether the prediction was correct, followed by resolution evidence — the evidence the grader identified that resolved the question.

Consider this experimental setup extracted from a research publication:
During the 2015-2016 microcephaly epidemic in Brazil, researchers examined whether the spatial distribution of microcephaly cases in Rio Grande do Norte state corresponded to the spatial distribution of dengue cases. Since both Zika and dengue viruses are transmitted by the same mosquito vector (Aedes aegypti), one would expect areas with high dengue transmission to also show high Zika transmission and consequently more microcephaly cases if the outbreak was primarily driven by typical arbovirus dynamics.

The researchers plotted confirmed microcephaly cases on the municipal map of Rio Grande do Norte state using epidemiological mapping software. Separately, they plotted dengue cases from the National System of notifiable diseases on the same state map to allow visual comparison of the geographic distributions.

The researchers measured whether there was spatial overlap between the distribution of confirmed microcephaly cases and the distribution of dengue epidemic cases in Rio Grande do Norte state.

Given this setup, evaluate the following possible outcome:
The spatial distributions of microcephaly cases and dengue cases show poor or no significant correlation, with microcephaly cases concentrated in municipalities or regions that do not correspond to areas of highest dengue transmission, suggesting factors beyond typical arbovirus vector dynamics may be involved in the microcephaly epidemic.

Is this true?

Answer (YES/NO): YES